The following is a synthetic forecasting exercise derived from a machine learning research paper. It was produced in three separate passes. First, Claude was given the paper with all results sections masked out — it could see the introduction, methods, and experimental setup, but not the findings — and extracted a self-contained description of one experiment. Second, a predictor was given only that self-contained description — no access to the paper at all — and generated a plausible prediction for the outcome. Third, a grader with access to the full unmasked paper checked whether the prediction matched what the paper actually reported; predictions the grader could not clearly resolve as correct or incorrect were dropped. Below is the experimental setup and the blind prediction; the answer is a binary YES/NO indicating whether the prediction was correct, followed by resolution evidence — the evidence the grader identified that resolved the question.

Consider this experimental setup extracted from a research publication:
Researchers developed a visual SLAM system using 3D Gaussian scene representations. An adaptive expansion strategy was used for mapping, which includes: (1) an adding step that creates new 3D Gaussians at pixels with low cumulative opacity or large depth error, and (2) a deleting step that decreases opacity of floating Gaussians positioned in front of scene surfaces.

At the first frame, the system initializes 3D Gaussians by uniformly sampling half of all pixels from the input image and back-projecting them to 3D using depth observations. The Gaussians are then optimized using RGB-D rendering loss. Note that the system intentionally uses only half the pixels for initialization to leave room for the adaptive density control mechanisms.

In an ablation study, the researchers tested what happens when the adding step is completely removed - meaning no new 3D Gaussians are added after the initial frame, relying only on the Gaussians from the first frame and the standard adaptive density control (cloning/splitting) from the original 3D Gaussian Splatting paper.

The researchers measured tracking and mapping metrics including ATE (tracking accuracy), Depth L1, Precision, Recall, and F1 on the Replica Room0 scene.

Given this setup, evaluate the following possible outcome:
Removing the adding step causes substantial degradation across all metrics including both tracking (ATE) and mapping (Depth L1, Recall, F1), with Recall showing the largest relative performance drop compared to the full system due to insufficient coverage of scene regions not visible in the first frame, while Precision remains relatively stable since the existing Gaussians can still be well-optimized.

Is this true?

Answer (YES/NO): NO